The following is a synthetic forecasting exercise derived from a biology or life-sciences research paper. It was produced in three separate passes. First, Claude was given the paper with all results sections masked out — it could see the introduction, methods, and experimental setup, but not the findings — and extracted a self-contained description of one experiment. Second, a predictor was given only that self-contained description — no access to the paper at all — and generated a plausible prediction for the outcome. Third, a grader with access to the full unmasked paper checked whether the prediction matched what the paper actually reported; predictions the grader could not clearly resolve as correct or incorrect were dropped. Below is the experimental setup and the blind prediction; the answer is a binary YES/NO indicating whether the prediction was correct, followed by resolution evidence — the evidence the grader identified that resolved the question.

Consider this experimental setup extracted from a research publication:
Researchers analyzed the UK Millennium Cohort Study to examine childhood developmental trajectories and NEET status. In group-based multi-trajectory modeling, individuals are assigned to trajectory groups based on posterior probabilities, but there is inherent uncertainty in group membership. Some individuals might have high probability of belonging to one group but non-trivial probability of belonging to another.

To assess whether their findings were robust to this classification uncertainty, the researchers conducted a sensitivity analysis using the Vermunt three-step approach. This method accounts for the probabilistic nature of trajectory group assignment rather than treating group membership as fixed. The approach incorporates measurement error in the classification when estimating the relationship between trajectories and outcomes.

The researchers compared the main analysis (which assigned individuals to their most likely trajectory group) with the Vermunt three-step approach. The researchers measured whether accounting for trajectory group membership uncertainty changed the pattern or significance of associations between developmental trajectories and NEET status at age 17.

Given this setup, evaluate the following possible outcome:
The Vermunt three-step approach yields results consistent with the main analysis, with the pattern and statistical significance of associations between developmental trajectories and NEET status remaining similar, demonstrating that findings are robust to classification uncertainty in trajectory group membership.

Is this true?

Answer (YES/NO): YES